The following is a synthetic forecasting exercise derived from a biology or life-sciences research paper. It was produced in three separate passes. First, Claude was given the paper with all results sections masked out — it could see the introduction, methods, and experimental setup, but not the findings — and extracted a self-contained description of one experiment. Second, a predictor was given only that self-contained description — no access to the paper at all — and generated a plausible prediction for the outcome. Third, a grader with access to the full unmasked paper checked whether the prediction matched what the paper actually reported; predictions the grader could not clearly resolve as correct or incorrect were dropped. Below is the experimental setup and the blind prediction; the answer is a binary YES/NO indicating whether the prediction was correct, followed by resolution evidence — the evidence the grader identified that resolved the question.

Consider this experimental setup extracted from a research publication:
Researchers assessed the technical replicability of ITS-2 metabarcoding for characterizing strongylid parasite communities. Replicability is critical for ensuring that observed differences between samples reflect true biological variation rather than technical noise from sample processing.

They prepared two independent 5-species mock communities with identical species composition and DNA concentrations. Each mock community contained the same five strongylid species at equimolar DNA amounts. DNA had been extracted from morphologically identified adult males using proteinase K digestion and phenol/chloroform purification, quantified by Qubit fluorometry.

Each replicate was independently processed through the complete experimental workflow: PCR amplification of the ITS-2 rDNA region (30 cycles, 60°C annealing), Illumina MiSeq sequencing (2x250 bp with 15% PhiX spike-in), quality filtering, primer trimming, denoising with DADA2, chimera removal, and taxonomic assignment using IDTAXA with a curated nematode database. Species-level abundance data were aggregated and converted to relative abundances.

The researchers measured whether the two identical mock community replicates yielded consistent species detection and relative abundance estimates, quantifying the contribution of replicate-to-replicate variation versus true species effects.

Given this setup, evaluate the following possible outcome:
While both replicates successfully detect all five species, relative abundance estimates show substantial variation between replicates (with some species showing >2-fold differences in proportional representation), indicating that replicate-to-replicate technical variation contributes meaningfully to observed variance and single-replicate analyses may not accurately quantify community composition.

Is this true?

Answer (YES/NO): NO